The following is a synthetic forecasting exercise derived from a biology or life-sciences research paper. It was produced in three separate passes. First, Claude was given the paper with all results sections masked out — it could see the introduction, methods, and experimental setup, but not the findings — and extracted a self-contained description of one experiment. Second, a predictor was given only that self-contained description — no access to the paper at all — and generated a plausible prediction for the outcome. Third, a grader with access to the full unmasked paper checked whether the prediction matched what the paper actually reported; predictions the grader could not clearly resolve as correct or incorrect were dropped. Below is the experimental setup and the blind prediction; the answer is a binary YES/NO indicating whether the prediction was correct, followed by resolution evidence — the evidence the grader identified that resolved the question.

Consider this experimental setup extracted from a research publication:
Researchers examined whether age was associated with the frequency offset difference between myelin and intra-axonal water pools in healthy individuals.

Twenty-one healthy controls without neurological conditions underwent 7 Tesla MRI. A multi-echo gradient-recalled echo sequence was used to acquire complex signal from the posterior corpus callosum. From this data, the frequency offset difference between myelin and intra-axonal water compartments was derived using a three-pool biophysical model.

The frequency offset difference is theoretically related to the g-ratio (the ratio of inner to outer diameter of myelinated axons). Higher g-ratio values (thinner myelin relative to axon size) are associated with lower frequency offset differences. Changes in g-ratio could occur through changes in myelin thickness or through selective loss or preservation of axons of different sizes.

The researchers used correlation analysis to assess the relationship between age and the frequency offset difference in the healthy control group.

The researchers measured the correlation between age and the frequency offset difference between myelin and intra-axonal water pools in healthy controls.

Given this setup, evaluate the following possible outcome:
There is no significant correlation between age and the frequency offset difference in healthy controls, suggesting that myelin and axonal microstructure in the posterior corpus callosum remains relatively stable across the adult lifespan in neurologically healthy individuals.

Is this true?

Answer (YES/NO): NO